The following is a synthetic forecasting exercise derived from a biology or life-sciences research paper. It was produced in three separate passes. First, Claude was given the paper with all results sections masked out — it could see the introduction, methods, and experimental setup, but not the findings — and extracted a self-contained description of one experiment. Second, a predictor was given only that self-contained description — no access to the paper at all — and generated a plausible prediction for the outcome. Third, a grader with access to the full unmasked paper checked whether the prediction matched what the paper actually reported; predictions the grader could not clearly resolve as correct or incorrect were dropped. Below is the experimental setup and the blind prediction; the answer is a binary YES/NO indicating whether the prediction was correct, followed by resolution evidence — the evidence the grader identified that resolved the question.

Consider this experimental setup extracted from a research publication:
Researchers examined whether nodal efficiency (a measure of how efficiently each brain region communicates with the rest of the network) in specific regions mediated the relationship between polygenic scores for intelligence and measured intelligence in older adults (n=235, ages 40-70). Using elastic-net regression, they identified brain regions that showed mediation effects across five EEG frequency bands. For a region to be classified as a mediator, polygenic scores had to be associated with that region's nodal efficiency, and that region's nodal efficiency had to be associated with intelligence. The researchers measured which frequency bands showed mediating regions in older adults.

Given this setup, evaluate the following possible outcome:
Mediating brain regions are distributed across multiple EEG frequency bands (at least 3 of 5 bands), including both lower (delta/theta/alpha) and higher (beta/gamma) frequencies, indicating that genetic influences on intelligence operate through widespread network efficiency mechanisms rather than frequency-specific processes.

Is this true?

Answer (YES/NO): NO